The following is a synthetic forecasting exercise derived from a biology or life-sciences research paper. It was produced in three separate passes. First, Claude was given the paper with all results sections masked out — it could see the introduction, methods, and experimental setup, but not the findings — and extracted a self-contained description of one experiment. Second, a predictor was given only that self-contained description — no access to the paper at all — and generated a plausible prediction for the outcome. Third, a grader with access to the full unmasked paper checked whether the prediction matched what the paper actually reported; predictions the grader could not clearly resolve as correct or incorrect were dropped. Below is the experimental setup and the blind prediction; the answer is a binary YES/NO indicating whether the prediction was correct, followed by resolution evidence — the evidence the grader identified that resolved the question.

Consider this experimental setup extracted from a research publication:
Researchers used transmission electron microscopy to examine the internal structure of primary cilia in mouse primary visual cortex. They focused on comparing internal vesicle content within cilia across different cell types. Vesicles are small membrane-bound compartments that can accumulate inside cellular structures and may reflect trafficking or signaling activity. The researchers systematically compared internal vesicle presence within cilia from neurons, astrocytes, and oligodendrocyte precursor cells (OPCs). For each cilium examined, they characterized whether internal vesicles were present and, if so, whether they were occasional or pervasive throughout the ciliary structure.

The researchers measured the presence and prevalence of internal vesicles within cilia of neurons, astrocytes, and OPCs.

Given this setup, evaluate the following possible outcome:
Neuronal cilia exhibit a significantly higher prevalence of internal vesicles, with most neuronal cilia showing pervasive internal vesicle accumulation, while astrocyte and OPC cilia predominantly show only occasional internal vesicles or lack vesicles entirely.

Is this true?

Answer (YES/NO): NO